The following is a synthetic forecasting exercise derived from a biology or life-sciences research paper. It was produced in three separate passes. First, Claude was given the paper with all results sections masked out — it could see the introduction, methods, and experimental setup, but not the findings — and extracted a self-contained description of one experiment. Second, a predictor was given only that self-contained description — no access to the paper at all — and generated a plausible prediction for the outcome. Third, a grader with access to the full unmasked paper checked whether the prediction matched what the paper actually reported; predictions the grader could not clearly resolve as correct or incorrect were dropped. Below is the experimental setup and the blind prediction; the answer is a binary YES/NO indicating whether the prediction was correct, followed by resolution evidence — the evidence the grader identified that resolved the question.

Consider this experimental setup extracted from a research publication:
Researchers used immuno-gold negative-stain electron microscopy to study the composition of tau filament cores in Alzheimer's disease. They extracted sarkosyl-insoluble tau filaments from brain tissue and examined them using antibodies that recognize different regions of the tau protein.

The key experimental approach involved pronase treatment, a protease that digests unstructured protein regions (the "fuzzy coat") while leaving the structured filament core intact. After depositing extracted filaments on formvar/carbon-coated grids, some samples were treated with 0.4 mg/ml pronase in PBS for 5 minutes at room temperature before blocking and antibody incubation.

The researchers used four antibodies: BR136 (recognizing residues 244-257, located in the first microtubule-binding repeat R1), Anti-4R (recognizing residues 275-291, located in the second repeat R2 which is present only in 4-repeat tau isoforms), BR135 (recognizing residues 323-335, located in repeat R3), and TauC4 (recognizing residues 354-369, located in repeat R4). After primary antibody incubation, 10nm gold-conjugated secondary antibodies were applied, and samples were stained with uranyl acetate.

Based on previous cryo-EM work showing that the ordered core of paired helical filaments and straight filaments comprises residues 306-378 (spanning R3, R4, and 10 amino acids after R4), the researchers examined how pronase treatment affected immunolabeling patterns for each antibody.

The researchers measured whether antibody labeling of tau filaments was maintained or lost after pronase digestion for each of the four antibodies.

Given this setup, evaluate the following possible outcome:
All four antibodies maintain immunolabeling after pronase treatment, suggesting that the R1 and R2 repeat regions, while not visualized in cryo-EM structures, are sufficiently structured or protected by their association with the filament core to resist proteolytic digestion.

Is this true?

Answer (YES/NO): NO